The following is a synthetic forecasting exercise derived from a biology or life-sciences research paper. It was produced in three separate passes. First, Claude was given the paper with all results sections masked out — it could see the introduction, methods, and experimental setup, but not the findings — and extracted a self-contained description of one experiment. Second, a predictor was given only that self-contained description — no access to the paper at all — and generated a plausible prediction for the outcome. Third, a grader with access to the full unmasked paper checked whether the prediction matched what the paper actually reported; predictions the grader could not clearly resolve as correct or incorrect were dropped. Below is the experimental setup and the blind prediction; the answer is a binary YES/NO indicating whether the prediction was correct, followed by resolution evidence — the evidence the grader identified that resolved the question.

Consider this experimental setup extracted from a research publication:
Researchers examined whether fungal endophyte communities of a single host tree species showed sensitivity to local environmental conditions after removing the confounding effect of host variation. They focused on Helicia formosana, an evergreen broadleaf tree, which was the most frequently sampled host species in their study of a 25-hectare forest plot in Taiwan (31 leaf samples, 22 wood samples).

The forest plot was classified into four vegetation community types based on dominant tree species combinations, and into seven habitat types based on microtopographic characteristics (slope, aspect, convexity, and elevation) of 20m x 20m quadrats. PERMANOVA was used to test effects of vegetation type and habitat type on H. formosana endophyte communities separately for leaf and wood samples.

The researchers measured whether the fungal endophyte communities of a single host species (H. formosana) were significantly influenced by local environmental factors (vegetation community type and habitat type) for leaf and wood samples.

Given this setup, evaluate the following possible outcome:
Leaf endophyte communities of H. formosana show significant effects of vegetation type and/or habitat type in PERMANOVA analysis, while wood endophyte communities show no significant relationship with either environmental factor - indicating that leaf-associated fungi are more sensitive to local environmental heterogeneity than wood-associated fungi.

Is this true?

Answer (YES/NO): NO